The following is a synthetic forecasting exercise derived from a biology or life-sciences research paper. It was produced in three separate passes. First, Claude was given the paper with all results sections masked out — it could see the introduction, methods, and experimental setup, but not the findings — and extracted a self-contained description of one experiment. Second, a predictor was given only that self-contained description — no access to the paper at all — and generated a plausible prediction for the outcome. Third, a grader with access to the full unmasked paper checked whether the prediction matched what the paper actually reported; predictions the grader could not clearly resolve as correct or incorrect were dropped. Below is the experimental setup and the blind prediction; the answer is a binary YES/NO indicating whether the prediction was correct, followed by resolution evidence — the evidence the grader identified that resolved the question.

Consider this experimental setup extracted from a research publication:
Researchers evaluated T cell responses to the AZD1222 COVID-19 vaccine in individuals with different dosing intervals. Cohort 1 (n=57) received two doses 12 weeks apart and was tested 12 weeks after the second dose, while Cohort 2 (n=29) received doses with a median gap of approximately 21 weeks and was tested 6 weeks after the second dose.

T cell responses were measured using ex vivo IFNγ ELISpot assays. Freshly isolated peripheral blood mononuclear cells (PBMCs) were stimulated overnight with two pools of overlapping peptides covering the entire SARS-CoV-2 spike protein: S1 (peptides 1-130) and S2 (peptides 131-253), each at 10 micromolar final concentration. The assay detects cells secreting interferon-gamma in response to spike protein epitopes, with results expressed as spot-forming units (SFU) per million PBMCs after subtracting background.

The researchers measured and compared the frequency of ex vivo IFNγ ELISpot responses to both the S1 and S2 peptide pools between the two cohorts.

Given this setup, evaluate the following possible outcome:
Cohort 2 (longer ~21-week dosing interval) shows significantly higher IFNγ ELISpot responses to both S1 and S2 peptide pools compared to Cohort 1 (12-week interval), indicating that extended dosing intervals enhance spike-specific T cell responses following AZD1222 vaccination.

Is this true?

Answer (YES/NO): YES